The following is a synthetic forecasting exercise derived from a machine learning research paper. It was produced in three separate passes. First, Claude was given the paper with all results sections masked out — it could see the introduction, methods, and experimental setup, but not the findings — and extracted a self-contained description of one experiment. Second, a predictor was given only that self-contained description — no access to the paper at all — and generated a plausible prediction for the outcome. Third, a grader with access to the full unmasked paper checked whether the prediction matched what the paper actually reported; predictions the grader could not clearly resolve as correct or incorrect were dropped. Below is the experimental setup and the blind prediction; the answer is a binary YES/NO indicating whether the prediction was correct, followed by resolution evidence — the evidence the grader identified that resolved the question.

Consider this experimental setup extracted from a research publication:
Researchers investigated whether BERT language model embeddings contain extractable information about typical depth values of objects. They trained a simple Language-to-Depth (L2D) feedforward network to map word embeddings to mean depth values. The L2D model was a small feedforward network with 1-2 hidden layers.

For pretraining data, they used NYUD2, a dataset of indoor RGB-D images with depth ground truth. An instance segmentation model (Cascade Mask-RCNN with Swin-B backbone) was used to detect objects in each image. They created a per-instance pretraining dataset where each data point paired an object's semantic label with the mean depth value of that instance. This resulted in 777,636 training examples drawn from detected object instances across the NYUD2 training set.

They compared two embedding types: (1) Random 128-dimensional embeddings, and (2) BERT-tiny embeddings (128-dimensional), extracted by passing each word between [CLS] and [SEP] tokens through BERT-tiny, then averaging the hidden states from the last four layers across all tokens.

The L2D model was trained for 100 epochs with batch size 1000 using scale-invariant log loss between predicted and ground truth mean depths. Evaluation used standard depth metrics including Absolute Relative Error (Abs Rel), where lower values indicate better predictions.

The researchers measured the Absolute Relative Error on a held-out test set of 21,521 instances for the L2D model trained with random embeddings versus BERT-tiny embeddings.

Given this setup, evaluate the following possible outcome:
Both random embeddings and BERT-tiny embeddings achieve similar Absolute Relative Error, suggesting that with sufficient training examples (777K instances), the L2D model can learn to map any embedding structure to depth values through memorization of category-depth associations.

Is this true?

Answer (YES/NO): YES